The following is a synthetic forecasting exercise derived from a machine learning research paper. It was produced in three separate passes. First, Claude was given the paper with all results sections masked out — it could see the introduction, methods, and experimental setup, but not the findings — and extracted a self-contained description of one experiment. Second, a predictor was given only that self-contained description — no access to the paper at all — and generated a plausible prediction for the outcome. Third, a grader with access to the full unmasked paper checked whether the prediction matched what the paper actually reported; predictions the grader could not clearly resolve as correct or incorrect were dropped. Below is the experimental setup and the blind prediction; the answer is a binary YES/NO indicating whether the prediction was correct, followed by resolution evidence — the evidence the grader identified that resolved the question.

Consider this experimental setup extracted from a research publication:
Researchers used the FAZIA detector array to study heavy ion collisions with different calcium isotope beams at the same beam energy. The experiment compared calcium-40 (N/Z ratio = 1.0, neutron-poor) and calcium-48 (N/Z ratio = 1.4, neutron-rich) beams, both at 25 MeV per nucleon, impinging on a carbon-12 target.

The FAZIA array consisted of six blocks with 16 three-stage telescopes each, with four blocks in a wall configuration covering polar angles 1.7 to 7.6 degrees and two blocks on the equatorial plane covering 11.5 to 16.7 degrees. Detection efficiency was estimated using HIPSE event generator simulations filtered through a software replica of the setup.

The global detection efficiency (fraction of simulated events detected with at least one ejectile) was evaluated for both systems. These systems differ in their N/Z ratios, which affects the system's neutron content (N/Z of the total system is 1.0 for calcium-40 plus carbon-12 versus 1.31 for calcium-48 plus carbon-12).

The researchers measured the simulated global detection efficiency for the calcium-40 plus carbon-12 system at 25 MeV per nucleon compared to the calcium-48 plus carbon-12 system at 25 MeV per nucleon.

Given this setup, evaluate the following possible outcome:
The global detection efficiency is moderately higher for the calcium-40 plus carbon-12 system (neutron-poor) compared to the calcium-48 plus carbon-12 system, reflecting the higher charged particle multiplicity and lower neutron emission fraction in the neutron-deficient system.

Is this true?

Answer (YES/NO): NO